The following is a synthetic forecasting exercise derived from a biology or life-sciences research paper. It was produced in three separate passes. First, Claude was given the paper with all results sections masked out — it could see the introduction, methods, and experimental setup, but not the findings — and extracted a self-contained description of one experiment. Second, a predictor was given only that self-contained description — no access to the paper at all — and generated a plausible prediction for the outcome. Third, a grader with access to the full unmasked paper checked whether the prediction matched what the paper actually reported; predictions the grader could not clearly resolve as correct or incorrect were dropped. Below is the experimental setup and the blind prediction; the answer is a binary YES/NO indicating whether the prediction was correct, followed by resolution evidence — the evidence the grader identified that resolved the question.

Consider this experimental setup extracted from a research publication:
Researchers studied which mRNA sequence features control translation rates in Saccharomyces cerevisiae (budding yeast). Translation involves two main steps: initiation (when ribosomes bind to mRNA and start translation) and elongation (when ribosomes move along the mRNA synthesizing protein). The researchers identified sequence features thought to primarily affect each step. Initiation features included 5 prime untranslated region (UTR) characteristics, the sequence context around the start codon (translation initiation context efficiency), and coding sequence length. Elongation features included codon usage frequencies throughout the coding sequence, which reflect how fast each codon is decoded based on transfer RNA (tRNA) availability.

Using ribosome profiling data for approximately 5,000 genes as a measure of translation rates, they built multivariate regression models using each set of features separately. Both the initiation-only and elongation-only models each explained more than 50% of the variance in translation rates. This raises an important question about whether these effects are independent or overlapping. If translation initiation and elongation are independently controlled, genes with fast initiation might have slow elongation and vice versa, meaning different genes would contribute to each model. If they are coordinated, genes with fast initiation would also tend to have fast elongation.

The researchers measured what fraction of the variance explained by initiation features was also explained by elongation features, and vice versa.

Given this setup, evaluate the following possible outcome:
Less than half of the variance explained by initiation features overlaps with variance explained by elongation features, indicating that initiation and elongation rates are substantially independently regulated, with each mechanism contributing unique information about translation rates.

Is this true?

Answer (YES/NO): NO